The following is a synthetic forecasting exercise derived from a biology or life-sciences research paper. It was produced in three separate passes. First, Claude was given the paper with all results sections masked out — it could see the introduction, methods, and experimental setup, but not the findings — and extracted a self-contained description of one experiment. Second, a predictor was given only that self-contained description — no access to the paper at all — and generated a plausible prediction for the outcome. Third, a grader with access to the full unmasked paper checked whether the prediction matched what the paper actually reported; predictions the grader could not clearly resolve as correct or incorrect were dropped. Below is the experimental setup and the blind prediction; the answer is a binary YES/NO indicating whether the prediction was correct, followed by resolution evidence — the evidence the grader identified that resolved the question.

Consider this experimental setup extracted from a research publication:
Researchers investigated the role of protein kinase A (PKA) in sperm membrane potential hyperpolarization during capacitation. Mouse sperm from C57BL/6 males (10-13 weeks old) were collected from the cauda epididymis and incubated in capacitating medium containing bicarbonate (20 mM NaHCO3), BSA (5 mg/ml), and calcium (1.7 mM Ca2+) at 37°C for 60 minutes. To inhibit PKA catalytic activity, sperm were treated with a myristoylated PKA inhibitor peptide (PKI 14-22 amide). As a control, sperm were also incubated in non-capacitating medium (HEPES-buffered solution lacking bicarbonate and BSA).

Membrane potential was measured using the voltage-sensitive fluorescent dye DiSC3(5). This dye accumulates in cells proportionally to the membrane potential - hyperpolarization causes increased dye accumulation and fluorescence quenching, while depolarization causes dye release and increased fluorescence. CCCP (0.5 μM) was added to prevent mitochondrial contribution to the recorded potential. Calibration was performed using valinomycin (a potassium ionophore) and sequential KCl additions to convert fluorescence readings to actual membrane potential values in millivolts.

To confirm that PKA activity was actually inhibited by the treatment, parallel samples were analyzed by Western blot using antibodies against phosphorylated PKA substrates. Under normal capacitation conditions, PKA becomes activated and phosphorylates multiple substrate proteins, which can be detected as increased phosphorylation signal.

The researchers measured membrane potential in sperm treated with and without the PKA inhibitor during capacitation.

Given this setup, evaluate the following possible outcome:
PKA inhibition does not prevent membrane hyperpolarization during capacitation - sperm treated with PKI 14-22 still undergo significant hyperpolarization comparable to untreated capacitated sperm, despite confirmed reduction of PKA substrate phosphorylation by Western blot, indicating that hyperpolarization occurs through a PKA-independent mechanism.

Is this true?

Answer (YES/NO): YES